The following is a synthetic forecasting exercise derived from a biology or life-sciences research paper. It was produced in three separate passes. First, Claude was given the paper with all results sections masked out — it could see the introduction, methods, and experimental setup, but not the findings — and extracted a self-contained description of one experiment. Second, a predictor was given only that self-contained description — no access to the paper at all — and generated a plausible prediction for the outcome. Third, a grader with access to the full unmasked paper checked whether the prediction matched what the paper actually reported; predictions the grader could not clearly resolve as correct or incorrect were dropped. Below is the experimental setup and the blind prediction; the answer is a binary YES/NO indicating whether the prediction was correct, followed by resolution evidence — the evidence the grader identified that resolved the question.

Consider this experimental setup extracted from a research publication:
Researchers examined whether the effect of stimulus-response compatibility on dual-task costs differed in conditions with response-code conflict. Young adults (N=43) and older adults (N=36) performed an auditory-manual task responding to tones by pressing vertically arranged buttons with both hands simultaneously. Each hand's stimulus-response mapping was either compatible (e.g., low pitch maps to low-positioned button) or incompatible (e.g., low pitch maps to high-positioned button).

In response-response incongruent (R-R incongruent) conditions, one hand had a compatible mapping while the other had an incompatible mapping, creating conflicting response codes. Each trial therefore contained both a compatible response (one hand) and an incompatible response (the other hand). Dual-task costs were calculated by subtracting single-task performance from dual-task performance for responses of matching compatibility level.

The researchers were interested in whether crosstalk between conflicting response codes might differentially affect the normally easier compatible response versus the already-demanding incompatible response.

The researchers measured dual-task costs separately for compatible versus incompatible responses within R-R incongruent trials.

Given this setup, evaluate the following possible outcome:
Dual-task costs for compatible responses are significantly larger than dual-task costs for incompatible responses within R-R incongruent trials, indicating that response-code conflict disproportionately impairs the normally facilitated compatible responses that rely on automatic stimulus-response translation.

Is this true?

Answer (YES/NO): YES